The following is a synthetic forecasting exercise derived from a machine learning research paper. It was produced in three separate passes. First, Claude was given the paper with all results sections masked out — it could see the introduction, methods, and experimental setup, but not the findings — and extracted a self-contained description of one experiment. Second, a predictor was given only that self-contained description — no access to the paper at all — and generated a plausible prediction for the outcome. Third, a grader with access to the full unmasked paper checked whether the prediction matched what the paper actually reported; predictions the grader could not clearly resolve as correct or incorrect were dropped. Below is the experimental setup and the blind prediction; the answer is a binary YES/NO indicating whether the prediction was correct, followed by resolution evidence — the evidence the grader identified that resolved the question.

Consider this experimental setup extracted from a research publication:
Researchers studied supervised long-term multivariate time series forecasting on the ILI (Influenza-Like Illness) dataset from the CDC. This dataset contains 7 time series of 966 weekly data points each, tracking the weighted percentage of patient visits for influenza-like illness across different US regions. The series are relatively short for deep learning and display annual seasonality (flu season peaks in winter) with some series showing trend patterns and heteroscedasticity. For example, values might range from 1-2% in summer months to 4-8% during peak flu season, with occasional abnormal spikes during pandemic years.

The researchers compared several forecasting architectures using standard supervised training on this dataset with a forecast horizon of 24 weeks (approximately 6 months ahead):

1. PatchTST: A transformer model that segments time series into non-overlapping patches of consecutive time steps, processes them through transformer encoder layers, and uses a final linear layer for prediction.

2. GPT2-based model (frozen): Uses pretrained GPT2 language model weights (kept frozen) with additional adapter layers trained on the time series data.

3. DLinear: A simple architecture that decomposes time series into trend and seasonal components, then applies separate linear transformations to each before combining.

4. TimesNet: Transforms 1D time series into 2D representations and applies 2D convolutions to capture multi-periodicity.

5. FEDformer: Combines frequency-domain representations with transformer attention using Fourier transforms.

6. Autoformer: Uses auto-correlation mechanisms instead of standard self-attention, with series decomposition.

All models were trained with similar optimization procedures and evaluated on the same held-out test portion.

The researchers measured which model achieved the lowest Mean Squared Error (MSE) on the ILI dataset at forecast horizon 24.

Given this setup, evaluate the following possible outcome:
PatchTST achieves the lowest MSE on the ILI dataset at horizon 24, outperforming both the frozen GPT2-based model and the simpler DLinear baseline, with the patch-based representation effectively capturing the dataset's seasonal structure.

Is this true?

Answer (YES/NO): YES